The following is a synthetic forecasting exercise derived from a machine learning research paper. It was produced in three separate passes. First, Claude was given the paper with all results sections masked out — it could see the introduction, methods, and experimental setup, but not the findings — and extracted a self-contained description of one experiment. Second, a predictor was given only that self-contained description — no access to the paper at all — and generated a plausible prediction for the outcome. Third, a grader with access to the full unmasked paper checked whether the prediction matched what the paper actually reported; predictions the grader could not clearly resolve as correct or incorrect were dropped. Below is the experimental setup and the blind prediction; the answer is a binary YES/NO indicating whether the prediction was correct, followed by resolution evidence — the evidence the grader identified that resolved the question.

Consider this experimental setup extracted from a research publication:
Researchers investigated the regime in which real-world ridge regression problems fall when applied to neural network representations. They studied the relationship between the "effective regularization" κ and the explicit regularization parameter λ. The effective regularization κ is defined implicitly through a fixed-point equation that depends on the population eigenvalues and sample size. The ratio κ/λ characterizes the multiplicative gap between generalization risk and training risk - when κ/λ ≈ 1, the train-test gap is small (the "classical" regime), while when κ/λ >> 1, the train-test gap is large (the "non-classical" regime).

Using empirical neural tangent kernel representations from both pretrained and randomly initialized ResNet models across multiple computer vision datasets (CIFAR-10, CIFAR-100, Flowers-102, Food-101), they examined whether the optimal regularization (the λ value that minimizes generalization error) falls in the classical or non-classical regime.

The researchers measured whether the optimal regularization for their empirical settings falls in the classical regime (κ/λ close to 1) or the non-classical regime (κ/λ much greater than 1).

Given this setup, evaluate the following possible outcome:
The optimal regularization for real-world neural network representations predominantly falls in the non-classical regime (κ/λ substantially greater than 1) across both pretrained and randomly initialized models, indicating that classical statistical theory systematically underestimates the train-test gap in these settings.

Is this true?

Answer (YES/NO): YES